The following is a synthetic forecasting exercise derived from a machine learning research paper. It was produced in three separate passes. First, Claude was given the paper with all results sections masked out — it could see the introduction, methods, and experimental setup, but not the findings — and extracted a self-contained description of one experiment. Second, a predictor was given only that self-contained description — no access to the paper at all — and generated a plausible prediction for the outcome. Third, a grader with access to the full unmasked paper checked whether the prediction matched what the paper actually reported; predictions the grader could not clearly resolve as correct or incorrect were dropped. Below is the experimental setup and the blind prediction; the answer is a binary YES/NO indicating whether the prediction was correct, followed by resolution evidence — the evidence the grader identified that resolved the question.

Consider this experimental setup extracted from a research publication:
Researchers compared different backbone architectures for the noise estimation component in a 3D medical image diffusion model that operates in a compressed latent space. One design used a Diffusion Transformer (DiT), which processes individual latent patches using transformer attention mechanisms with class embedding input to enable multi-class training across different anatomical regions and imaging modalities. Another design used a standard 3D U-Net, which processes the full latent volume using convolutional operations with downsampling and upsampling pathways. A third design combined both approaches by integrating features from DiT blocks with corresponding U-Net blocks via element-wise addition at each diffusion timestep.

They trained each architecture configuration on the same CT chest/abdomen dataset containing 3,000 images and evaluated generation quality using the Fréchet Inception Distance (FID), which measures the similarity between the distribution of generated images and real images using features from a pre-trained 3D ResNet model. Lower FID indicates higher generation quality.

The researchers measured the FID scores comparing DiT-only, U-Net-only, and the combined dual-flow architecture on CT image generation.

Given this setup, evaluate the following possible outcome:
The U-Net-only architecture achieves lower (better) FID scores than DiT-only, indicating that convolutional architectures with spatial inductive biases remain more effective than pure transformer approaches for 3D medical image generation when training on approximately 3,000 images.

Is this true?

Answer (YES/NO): NO